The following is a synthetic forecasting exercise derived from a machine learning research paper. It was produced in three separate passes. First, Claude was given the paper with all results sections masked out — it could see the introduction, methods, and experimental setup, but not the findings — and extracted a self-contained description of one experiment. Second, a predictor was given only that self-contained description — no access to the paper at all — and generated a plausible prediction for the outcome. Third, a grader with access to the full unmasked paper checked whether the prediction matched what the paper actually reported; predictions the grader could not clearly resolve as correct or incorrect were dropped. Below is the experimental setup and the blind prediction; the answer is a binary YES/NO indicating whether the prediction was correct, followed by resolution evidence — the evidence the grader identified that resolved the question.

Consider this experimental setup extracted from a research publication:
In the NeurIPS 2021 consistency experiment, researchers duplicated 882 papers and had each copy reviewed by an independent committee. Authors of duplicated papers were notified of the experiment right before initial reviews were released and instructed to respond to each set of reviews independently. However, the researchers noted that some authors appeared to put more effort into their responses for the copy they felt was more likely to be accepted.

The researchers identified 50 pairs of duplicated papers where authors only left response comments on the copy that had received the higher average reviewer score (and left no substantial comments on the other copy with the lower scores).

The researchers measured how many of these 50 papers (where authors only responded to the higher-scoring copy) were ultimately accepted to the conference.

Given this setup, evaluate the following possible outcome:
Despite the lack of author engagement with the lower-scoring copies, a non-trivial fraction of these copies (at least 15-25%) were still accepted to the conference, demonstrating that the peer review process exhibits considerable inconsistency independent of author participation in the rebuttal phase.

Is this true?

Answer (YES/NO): NO